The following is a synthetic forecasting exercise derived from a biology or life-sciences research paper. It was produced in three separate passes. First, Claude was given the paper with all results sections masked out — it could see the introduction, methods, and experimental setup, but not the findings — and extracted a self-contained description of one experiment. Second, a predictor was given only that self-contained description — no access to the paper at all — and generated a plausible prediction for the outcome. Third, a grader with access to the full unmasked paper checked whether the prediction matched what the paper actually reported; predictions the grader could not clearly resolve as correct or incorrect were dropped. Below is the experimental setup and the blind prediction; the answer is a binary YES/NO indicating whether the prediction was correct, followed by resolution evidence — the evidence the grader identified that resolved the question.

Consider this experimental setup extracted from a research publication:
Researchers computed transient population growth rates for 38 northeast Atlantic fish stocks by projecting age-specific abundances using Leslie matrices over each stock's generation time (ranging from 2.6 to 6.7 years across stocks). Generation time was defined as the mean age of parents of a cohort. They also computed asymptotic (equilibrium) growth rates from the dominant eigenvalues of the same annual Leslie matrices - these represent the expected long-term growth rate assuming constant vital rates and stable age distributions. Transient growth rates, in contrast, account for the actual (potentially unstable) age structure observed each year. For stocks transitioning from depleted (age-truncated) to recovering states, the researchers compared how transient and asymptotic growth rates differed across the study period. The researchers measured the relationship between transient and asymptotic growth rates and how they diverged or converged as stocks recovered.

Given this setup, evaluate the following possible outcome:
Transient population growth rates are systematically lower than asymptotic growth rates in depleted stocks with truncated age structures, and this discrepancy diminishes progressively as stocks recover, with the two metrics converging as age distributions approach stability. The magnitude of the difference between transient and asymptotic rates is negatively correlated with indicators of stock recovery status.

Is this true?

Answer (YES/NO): NO